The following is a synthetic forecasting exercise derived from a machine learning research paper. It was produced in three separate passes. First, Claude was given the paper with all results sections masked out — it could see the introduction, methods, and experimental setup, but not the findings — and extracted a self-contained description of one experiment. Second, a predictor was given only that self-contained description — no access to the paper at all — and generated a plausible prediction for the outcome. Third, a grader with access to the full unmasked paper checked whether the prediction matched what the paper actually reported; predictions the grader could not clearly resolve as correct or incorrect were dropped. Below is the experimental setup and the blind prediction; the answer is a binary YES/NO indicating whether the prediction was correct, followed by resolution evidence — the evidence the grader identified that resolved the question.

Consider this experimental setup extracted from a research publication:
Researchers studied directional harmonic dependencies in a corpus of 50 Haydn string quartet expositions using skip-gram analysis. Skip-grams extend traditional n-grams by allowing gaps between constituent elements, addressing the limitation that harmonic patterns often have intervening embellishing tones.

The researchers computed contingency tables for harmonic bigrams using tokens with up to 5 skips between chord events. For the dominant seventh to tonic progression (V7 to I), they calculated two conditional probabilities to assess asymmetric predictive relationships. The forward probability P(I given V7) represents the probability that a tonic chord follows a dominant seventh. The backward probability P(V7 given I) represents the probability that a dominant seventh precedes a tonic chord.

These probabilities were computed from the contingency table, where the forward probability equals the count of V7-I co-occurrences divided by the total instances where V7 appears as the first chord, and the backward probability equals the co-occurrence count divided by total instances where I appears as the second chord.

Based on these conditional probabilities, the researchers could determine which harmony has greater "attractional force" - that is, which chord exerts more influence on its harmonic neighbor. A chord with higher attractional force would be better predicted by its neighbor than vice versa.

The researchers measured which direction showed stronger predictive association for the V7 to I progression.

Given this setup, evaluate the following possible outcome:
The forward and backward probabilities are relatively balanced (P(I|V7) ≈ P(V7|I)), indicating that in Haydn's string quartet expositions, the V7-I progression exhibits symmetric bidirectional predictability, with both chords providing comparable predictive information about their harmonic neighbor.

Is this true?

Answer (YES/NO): NO